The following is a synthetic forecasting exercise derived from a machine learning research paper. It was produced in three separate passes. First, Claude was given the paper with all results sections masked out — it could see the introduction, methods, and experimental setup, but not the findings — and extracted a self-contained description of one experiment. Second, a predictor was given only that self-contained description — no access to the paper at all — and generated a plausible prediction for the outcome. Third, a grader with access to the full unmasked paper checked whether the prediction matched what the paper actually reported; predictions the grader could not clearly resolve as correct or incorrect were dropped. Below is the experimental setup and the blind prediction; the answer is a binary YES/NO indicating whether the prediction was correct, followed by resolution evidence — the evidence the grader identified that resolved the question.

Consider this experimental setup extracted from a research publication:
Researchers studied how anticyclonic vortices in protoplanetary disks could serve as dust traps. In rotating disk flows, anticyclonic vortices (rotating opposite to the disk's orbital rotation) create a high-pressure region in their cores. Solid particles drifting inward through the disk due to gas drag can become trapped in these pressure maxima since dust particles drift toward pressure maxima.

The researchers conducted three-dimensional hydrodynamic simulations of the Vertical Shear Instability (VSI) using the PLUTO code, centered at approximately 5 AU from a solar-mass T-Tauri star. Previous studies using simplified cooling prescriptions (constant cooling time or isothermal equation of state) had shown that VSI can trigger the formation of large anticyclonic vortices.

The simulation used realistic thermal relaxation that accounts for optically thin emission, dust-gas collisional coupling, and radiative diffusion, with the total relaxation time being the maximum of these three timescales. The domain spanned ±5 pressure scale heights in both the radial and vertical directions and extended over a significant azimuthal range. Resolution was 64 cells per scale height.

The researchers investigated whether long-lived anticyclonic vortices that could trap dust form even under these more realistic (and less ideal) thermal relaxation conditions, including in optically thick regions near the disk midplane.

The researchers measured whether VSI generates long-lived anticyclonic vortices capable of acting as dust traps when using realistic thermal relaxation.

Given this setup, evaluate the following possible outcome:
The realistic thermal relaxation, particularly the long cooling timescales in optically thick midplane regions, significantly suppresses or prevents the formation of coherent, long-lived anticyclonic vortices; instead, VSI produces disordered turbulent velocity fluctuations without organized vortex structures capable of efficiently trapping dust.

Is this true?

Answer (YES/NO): NO